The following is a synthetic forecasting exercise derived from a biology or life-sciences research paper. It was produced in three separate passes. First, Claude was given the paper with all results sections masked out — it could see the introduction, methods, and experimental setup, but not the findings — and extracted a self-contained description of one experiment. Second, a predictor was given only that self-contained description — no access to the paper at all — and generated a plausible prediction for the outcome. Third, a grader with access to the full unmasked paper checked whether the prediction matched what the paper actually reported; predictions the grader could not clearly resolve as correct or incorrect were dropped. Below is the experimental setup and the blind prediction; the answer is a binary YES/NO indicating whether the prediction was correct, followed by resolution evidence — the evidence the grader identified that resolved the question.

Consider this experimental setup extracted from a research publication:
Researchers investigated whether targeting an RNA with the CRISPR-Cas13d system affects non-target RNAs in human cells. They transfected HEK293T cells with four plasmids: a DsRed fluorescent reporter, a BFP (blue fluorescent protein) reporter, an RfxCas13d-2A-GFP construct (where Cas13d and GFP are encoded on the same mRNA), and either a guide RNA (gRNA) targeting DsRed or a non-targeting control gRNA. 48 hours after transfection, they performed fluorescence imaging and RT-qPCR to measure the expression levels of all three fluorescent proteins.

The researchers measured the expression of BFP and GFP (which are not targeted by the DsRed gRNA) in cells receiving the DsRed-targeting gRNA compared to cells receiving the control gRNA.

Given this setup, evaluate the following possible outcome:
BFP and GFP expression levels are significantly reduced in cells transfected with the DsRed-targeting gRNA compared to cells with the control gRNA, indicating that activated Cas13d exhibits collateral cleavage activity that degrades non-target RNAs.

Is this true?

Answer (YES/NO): YES